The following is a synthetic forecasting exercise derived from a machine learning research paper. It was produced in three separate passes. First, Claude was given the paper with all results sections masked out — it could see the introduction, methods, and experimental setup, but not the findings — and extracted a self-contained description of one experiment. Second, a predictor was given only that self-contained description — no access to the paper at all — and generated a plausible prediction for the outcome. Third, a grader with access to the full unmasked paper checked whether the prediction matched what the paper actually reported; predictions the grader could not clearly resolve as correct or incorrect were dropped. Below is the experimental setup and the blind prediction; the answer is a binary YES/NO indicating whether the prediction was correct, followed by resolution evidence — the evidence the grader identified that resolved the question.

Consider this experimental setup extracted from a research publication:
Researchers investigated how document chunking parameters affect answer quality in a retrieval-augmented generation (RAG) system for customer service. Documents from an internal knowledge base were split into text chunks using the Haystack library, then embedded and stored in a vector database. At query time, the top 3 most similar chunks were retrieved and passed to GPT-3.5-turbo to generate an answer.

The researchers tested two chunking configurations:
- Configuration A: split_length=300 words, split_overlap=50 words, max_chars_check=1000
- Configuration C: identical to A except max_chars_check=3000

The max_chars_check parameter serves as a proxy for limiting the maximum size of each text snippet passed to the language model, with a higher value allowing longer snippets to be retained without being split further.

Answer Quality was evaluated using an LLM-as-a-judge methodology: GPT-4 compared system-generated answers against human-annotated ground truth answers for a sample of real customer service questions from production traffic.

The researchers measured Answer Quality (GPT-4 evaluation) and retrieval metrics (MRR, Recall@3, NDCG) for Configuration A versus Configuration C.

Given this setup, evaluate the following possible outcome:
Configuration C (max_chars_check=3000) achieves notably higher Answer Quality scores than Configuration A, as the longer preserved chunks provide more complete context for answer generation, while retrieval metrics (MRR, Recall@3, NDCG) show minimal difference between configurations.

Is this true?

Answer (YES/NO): YES